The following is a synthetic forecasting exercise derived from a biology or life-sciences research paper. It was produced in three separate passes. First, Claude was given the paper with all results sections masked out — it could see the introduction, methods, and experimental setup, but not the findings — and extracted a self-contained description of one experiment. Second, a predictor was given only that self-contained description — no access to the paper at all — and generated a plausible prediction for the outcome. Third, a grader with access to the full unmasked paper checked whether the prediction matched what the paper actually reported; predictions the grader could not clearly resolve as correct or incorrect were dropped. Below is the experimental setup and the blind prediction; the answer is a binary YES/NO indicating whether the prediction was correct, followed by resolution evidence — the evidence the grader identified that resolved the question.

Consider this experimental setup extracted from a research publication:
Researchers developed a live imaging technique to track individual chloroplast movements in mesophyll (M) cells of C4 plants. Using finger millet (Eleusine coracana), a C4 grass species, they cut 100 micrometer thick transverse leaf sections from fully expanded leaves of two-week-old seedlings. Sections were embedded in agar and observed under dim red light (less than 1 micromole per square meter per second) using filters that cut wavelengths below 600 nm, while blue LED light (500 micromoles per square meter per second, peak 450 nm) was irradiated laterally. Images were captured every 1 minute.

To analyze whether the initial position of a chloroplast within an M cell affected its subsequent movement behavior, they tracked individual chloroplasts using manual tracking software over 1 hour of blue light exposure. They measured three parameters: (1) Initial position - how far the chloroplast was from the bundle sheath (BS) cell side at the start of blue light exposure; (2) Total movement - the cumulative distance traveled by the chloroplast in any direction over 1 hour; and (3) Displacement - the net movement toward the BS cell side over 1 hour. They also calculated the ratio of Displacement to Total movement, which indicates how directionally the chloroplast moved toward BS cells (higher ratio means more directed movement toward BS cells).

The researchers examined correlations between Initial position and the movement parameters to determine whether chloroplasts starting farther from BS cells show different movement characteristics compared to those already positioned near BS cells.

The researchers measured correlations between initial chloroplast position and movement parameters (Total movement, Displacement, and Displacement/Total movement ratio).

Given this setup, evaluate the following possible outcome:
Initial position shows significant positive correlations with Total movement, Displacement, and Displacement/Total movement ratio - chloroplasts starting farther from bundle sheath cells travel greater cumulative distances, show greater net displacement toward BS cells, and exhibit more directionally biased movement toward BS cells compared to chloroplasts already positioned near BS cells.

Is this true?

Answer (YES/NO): NO